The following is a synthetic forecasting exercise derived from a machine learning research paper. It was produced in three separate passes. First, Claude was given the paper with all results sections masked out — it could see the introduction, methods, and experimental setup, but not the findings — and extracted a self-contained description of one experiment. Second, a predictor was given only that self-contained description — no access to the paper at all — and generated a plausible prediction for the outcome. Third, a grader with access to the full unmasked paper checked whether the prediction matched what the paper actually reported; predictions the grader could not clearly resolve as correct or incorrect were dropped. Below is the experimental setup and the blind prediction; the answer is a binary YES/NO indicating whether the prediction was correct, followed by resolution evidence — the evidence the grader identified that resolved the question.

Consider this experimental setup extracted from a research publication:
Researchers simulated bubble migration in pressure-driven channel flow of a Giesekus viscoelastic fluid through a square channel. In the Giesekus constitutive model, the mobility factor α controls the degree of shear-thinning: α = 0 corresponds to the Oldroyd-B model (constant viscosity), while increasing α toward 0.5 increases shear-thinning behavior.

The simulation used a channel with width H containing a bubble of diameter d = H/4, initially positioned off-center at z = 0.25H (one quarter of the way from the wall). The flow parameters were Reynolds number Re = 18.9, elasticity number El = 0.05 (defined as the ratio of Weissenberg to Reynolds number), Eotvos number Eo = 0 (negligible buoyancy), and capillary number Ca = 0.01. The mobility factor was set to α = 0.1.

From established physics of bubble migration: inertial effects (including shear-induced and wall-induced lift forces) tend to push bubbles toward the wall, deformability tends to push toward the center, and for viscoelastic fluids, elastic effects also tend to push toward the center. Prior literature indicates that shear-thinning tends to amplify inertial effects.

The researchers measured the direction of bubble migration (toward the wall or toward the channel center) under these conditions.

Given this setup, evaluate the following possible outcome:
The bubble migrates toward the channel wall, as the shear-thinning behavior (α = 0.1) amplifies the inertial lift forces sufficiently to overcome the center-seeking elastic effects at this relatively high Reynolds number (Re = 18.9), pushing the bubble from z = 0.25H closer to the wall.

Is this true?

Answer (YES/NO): YES